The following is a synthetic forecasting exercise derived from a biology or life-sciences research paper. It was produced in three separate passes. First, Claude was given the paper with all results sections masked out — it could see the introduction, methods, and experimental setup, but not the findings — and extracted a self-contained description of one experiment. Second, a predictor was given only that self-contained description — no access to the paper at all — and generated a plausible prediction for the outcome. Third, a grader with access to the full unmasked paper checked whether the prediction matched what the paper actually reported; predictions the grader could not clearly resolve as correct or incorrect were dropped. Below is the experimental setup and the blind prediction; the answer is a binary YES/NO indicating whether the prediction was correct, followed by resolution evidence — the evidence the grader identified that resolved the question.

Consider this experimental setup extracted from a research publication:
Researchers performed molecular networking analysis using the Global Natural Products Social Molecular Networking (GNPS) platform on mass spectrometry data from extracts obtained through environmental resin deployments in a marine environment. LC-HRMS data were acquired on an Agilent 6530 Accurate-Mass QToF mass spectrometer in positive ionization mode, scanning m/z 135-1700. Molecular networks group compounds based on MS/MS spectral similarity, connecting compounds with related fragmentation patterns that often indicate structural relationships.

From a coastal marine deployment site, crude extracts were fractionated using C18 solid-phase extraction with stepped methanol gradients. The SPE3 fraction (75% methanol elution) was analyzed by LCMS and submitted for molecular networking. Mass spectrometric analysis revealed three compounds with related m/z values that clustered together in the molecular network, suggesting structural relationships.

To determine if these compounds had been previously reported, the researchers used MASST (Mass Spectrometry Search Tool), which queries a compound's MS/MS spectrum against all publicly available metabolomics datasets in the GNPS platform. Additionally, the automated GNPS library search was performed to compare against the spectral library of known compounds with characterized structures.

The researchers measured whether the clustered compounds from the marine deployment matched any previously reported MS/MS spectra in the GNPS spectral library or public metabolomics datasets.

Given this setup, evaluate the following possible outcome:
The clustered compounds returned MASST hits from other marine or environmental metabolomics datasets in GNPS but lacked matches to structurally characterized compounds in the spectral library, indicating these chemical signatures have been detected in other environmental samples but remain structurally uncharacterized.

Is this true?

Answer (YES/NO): NO